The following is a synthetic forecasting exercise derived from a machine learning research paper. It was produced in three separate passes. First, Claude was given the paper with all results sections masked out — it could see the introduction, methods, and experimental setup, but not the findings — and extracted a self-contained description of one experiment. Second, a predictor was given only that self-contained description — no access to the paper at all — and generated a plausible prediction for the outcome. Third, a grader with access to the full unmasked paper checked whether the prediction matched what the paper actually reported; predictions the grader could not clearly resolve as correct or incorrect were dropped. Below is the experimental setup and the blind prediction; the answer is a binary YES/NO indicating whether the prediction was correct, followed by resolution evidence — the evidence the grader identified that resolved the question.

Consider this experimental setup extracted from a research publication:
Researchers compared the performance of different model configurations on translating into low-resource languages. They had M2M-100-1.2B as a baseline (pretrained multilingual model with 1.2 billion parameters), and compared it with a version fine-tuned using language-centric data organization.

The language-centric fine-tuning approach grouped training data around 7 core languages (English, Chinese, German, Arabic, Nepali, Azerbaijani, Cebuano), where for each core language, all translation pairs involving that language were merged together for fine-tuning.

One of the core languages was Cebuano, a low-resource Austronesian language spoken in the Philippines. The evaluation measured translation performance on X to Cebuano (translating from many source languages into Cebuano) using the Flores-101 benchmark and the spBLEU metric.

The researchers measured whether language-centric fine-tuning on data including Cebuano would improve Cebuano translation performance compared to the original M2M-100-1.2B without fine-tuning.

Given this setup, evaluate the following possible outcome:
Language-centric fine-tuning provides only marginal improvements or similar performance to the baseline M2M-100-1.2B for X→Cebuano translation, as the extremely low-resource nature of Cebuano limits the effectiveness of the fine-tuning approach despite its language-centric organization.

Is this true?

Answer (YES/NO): NO